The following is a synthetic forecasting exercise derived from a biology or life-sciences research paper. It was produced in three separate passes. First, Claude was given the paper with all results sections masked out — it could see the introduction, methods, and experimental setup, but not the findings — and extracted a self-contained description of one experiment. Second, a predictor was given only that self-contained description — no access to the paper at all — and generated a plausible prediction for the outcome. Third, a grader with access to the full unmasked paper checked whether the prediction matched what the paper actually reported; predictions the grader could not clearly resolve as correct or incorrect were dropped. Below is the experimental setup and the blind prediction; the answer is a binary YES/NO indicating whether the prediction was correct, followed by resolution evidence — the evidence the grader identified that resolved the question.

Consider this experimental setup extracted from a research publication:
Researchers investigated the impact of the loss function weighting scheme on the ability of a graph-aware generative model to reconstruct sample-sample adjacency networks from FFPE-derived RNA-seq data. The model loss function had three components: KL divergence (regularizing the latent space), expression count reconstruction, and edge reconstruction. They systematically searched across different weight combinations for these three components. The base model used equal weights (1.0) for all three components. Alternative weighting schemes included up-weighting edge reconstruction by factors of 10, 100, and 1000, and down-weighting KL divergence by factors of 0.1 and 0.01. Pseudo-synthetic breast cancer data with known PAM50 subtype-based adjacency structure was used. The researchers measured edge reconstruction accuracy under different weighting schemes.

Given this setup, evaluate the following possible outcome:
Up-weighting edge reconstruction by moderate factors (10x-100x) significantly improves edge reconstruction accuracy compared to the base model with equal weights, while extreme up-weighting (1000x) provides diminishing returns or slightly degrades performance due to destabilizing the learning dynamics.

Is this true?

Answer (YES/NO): NO